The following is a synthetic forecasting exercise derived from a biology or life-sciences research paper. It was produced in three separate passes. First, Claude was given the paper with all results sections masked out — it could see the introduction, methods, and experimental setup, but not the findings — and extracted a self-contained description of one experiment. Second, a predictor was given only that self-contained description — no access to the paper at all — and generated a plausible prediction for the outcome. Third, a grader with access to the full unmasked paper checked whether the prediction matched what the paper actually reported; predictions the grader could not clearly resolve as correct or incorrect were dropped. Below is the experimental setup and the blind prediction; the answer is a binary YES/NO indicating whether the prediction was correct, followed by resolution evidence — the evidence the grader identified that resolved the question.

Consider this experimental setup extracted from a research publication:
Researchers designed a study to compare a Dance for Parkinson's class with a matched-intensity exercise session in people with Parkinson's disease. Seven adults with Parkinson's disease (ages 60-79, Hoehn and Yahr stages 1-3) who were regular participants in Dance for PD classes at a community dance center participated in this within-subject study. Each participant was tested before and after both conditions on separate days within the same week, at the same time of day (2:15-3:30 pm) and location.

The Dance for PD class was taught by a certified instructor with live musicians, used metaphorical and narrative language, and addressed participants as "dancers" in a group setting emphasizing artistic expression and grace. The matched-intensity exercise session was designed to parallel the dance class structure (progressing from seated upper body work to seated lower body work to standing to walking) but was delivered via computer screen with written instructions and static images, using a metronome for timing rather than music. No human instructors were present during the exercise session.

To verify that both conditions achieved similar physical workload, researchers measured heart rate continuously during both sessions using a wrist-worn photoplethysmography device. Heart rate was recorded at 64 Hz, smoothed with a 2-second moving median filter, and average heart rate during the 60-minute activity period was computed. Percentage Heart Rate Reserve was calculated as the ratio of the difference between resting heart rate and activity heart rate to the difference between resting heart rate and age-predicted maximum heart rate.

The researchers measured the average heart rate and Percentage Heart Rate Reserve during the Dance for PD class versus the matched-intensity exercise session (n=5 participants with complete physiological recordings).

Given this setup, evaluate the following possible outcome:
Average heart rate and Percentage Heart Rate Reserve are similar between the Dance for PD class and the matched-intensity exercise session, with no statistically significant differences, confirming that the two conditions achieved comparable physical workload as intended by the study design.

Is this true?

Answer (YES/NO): YES